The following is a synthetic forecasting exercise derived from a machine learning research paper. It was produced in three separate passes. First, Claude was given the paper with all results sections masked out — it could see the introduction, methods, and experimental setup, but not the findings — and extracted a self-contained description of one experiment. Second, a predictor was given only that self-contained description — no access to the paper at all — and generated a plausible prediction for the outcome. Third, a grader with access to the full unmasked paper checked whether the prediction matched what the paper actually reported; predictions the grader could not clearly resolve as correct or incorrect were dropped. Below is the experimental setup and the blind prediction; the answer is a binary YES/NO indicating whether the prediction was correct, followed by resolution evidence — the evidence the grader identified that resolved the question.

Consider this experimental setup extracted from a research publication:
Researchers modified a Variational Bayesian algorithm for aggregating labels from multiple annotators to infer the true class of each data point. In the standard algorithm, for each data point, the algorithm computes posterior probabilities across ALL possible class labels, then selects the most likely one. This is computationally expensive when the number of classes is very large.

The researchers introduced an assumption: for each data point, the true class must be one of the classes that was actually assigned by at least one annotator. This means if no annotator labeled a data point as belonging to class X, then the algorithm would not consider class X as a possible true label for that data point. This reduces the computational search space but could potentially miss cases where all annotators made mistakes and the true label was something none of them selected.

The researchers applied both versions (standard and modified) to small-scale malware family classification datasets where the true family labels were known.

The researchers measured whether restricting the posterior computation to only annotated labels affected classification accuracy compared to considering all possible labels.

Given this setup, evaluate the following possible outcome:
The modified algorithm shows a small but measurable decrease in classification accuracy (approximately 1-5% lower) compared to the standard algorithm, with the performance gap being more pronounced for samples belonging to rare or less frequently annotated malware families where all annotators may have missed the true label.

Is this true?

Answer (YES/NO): NO